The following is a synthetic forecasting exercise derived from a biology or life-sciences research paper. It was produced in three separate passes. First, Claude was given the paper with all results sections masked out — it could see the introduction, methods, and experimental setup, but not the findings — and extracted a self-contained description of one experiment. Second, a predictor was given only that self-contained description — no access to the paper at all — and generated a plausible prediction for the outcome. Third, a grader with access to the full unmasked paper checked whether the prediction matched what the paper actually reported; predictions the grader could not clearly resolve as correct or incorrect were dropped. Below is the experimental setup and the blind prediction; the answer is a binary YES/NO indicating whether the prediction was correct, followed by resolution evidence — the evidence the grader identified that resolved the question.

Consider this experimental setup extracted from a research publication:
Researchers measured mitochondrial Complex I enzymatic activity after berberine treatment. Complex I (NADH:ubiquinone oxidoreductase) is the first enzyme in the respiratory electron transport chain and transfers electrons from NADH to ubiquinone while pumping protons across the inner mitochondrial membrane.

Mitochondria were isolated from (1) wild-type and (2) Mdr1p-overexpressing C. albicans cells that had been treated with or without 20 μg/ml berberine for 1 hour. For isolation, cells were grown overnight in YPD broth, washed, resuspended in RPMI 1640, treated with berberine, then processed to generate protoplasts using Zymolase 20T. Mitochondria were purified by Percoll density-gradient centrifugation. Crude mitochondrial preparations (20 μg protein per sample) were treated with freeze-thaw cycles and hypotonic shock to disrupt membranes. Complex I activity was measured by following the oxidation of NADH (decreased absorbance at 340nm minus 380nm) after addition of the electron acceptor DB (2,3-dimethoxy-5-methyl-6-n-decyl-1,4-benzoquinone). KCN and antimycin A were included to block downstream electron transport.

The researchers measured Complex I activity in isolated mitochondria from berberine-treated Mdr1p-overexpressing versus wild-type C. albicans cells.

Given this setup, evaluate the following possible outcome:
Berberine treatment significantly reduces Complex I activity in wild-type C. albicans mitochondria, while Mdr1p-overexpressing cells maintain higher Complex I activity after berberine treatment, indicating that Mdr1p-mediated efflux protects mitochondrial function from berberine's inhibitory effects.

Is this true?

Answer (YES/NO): NO